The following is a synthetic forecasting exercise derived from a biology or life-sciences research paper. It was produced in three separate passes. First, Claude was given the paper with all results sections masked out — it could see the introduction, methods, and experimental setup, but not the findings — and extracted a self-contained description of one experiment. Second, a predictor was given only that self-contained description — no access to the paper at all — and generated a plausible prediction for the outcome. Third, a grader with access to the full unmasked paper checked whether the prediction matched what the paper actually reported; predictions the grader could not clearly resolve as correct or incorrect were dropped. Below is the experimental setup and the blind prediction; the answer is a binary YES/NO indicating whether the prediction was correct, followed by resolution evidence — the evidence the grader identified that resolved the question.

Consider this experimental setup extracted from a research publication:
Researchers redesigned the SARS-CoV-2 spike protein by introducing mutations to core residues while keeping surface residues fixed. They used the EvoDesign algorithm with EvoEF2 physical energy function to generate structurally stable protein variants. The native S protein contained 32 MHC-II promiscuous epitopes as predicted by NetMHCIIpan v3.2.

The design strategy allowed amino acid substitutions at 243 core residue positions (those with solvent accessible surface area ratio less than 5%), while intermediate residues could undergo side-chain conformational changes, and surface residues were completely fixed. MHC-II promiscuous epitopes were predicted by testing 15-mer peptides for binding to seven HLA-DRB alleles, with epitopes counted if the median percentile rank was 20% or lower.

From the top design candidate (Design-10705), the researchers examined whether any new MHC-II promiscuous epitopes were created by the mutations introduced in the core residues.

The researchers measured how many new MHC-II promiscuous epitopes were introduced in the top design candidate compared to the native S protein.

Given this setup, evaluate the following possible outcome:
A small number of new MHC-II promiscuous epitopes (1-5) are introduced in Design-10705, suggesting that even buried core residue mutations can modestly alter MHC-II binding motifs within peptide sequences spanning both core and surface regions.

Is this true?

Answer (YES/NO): NO